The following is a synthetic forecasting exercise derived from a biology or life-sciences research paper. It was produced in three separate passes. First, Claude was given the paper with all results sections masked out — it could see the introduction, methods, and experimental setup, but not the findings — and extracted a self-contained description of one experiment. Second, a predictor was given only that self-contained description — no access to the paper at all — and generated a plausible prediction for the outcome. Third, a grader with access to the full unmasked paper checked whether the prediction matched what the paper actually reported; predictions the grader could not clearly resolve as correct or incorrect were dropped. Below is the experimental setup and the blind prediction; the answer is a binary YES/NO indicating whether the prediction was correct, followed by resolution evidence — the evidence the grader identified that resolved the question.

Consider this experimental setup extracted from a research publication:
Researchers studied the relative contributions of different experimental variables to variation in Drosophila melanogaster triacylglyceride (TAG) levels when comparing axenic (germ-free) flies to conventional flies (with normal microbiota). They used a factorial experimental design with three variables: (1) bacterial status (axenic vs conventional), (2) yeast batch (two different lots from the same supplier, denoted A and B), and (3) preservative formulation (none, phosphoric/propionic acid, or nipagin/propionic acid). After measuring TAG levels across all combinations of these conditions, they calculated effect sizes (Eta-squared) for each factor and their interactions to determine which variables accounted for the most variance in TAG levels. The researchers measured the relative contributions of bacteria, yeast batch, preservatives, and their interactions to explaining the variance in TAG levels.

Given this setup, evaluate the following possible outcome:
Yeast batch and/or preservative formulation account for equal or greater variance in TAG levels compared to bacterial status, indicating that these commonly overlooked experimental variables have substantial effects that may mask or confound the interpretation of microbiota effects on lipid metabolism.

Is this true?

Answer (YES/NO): YES